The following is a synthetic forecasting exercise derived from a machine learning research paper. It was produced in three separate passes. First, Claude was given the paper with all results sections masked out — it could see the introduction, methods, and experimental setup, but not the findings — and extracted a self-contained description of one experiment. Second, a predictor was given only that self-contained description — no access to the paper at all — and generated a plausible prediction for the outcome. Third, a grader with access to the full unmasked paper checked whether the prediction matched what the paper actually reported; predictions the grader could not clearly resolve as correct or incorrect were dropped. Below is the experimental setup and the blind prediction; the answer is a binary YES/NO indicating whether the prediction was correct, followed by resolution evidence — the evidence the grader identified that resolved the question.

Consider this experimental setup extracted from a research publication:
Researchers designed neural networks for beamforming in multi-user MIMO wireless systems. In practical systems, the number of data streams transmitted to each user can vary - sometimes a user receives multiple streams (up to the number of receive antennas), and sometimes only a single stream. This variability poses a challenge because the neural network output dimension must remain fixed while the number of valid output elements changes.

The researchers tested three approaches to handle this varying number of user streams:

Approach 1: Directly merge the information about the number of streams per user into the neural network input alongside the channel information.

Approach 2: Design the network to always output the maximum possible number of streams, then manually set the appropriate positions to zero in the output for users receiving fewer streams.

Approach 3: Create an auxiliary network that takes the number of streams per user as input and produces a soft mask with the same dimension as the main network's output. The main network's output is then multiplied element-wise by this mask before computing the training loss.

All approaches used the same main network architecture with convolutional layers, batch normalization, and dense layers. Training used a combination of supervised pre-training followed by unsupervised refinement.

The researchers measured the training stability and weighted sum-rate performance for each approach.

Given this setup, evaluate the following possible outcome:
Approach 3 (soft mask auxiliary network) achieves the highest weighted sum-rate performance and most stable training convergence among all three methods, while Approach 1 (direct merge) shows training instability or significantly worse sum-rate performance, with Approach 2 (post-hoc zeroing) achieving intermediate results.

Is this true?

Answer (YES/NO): NO